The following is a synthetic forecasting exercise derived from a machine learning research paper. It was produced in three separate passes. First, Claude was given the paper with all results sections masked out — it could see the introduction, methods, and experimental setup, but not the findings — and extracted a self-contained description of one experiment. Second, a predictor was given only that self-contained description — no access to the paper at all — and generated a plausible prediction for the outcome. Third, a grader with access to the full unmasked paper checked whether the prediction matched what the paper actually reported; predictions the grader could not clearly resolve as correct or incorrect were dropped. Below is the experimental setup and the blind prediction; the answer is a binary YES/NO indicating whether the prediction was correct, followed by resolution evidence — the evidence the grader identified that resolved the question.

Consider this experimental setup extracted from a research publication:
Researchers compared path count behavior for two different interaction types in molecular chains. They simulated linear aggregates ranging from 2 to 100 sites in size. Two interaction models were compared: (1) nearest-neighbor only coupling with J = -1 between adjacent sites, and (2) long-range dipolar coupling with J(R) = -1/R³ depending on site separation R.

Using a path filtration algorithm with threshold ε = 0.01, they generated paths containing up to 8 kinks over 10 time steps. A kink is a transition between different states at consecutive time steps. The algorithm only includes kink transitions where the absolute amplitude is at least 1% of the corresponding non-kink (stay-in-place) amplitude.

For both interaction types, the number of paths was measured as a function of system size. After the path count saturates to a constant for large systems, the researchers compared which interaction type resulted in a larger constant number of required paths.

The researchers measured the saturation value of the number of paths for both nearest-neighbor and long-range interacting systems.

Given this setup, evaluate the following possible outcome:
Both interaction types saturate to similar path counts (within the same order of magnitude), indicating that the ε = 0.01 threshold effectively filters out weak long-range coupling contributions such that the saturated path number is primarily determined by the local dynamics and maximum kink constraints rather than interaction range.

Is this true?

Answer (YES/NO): NO